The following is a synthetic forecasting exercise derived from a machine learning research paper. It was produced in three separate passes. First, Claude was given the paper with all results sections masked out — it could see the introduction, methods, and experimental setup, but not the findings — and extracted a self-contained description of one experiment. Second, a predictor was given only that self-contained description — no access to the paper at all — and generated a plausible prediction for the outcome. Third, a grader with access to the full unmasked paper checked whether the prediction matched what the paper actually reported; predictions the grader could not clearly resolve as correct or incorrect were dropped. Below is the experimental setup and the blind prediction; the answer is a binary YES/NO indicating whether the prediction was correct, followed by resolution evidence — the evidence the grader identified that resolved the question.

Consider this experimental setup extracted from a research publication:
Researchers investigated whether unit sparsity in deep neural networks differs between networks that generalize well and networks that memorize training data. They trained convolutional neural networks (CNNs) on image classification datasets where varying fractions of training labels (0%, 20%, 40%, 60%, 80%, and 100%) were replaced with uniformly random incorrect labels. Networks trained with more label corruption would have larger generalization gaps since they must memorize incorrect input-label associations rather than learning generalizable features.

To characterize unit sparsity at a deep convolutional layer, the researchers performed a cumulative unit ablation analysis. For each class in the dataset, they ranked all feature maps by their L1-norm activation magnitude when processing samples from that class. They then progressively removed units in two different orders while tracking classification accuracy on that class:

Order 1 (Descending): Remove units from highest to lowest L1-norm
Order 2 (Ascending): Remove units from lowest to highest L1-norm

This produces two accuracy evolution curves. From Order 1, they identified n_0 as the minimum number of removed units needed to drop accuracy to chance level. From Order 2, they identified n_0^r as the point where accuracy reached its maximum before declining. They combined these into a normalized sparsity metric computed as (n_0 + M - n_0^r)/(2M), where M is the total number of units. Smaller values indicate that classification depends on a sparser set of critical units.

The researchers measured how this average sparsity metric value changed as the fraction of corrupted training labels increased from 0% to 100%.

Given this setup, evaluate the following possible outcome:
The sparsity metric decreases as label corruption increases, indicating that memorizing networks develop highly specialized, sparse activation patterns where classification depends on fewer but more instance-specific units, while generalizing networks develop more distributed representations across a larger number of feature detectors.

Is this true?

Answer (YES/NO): NO